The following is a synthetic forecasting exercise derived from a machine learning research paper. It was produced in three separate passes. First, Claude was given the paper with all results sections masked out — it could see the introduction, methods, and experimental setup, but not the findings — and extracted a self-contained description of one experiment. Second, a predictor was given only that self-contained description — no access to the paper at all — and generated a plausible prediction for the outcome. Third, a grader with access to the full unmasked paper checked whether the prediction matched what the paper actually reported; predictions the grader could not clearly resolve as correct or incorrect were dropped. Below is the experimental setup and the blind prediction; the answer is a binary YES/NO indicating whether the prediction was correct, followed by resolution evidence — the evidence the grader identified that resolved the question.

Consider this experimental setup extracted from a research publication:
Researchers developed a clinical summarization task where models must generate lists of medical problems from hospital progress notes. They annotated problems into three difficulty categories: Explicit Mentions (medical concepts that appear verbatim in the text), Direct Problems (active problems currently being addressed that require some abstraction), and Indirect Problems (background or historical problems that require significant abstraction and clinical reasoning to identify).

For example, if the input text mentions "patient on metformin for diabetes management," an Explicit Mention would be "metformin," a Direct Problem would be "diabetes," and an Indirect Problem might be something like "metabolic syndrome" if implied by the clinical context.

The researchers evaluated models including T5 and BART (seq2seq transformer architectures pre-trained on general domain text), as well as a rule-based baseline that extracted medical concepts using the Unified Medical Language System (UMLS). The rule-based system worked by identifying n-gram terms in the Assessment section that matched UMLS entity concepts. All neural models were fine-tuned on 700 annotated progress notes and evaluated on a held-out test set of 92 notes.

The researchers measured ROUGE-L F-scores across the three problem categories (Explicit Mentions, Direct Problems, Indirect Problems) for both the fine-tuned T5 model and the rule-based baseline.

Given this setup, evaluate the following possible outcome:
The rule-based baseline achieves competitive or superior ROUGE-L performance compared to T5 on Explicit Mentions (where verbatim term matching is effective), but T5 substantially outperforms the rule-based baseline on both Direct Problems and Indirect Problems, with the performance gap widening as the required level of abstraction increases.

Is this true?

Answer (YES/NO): NO